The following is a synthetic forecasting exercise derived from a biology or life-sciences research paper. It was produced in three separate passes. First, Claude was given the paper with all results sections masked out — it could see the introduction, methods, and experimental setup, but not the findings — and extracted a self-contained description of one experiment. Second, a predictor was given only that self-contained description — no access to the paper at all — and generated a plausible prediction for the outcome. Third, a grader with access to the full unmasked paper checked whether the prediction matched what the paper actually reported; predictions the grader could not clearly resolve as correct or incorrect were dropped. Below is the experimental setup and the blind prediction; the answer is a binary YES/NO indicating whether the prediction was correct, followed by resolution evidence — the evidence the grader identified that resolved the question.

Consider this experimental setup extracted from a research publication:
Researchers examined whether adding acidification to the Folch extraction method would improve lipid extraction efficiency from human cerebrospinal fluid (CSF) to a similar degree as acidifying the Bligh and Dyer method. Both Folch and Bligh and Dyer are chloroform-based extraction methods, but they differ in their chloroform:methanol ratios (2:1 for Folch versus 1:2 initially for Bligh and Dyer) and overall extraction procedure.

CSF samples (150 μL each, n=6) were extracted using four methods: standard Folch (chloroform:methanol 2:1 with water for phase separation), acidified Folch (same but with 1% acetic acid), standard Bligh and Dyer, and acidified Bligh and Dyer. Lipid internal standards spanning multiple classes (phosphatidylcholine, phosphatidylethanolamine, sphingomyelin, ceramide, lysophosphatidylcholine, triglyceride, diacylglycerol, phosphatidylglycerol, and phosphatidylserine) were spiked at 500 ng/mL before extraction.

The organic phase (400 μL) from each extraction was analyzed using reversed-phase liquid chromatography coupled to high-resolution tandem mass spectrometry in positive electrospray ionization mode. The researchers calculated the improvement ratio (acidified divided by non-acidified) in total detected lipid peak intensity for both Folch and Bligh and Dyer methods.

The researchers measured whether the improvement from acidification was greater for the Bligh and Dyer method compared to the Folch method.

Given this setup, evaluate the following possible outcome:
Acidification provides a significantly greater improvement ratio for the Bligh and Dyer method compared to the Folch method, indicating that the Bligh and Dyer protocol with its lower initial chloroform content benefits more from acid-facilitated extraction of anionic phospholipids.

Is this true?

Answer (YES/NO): NO